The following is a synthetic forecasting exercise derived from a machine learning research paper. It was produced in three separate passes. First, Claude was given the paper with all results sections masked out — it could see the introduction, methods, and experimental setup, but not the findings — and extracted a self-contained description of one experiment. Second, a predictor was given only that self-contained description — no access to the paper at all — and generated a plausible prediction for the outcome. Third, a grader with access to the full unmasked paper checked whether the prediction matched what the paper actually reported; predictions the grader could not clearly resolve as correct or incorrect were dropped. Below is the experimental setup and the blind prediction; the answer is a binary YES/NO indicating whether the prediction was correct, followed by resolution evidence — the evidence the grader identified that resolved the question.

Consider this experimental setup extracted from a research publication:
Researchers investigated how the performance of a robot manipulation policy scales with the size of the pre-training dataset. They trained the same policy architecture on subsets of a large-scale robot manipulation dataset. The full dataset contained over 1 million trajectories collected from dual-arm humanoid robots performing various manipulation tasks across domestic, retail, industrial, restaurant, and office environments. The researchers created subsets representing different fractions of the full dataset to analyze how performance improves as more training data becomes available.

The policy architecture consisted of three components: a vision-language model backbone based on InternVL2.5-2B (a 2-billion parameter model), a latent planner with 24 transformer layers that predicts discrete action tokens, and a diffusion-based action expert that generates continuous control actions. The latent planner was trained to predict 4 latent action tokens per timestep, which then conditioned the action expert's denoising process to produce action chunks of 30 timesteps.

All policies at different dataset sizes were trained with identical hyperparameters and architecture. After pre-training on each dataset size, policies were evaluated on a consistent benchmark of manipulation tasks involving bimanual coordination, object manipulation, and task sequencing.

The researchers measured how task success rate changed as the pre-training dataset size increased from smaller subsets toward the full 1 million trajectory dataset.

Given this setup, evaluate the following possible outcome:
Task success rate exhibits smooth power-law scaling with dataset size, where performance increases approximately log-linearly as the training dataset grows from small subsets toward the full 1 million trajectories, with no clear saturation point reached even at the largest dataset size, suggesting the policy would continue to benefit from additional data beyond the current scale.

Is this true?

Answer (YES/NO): YES